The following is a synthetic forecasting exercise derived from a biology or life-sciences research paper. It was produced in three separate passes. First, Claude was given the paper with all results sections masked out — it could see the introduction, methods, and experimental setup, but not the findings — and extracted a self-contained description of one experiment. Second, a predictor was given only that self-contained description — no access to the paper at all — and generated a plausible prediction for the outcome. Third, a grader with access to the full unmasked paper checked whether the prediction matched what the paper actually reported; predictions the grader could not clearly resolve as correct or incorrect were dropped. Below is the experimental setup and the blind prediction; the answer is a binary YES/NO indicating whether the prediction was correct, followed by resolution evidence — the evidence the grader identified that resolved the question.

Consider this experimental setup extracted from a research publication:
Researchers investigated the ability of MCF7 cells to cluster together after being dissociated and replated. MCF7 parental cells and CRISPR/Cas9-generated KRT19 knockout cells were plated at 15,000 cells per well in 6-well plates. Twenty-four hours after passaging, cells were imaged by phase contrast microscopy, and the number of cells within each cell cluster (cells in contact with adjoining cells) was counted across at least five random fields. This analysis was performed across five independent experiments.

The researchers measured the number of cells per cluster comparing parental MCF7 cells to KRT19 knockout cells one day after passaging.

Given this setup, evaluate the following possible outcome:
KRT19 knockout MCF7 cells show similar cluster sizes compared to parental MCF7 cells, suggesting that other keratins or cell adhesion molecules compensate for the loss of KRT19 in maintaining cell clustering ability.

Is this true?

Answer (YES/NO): NO